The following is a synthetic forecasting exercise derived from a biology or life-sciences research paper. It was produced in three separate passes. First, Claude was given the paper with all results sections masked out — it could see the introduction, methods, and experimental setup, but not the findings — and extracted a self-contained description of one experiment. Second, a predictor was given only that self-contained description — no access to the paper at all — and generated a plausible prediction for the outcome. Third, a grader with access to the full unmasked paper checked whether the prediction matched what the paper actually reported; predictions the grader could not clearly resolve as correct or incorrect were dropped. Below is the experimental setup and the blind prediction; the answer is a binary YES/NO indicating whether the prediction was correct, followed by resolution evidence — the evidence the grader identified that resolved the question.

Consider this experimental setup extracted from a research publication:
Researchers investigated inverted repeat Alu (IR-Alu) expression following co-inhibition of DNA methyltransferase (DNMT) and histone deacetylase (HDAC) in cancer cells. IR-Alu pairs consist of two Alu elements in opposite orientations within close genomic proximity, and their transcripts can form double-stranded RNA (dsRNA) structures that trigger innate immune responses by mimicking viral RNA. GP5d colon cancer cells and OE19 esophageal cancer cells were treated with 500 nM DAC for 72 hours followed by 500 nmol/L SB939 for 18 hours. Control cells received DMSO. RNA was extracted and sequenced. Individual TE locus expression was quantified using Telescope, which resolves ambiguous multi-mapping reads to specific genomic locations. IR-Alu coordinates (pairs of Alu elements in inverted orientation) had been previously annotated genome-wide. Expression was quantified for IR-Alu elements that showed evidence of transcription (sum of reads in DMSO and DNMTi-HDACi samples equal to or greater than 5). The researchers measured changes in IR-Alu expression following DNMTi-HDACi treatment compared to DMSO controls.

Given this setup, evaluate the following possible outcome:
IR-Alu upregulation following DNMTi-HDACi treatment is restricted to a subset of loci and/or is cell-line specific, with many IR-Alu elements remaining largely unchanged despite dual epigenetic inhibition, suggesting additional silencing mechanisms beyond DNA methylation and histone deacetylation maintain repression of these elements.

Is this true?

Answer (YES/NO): NO